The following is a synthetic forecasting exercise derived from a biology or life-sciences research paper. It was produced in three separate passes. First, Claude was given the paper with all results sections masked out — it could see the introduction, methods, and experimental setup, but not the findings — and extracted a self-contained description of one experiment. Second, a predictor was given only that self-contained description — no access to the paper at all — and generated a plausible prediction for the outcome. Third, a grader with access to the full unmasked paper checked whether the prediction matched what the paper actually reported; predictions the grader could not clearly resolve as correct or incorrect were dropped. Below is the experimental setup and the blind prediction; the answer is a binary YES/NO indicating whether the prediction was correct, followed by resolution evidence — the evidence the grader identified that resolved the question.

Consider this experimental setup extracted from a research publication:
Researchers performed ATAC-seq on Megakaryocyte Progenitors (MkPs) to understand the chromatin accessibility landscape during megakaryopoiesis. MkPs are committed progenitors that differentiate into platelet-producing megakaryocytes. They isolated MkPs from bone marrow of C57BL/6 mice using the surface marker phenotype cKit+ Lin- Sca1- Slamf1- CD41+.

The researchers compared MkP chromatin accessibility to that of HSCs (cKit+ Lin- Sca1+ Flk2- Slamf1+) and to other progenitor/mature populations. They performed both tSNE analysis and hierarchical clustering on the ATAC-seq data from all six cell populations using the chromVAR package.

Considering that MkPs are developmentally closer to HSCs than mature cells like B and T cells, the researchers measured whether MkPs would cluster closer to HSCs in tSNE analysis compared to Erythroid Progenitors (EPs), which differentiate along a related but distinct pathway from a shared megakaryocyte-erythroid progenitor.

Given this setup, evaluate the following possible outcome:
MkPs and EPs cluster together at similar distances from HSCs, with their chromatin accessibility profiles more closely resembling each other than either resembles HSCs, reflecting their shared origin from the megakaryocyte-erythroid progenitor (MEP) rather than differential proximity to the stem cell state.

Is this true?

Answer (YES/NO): NO